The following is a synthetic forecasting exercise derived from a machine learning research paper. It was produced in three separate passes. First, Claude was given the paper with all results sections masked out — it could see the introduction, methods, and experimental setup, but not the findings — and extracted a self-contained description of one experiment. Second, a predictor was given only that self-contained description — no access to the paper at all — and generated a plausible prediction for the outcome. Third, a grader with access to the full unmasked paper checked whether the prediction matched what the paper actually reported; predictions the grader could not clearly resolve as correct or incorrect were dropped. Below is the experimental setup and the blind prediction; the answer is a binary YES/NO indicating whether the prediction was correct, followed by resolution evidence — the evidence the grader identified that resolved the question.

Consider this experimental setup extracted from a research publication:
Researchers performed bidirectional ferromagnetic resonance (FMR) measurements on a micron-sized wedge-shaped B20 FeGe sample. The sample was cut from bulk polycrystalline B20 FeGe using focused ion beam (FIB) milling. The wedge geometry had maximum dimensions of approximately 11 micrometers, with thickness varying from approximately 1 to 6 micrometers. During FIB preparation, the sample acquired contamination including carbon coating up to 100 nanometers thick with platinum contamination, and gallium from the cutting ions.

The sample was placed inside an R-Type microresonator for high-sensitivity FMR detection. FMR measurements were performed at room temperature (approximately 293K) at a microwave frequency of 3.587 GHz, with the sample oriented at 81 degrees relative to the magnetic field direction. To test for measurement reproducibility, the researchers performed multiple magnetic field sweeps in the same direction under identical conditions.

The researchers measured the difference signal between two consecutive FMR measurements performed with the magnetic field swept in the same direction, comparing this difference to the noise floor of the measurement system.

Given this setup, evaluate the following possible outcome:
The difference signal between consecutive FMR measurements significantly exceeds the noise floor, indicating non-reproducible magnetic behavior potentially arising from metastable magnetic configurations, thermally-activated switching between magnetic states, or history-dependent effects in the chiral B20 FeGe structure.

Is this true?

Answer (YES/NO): NO